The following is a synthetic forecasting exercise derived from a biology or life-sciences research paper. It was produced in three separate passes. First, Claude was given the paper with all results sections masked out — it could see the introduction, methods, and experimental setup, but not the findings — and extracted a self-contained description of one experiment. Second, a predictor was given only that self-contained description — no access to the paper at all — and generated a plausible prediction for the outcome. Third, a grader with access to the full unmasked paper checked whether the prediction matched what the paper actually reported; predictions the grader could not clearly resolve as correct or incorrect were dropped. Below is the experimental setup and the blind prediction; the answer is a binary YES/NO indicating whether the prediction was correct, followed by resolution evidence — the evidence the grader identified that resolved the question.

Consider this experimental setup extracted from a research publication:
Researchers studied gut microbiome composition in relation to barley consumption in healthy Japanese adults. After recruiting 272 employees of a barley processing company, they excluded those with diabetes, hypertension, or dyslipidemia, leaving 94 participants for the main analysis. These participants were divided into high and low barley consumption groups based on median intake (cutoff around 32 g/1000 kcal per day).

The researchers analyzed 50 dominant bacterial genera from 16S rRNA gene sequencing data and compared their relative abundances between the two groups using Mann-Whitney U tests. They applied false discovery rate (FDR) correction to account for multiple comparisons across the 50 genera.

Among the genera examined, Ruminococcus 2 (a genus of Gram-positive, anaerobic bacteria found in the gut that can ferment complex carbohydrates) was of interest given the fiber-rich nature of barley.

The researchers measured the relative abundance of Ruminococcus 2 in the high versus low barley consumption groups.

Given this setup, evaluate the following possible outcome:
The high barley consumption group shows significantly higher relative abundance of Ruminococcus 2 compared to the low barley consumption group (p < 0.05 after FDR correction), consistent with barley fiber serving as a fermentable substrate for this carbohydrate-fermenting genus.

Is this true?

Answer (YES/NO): NO